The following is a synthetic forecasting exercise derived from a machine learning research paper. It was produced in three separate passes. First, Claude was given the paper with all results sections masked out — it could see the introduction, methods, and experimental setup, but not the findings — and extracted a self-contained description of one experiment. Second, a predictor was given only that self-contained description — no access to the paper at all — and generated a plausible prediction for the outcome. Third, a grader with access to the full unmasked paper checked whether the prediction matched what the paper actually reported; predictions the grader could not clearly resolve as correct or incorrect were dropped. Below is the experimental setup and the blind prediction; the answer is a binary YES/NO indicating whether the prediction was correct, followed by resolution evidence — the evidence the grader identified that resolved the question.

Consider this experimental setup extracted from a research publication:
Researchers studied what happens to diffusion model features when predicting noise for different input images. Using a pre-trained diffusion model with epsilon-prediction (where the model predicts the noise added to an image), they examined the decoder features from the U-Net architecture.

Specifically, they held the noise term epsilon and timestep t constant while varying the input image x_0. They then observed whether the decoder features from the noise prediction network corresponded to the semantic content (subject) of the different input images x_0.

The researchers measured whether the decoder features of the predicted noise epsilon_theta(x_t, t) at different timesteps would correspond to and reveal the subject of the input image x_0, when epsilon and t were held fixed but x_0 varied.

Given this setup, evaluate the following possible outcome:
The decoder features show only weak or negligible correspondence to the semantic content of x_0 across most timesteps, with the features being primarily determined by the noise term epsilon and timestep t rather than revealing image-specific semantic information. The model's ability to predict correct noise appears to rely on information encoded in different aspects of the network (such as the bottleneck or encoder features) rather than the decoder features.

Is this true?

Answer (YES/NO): NO